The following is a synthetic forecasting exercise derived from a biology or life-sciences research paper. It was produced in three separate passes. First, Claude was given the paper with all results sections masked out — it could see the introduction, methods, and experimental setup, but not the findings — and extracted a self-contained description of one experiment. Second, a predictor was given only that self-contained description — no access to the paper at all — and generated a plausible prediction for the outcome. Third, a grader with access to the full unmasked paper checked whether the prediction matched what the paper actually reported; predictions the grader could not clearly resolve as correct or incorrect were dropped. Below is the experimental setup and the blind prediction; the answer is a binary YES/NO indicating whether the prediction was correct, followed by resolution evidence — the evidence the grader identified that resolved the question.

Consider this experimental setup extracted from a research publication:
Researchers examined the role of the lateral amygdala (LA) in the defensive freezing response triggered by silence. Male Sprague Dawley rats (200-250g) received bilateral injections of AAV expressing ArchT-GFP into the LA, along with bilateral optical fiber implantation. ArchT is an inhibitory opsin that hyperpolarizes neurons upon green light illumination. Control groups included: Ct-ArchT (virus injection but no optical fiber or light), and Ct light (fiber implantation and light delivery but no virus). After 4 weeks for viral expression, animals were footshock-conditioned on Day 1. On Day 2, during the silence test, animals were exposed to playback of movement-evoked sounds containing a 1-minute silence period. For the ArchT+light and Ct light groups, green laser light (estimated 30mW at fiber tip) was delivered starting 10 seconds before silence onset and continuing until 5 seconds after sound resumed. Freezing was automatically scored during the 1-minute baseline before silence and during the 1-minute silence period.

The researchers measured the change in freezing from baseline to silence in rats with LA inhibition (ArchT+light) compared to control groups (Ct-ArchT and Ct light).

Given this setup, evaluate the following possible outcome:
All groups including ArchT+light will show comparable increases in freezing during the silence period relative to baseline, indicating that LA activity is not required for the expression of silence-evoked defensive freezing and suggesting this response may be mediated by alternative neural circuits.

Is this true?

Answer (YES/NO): NO